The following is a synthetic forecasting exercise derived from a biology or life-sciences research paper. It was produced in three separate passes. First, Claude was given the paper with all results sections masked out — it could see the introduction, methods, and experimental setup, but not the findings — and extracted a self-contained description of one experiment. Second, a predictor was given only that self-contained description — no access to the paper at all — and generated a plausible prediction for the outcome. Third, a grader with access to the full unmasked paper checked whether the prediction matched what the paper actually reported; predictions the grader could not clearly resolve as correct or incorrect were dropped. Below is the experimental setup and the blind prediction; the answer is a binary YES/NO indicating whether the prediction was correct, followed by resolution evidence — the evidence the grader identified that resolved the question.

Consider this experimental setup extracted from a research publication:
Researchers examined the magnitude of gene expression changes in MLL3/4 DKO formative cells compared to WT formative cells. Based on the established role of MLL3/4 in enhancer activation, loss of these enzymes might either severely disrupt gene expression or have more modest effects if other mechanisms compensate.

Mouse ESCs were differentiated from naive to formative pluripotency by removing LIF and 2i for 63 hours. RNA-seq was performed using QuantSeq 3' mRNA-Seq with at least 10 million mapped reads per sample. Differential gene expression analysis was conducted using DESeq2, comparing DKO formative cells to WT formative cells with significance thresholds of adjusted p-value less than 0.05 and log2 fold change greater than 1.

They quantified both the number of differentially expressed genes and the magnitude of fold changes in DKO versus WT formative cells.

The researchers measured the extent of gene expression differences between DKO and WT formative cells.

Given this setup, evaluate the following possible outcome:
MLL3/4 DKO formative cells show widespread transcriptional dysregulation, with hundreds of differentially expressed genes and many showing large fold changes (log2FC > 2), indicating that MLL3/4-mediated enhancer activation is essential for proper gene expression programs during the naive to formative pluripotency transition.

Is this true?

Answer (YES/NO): NO